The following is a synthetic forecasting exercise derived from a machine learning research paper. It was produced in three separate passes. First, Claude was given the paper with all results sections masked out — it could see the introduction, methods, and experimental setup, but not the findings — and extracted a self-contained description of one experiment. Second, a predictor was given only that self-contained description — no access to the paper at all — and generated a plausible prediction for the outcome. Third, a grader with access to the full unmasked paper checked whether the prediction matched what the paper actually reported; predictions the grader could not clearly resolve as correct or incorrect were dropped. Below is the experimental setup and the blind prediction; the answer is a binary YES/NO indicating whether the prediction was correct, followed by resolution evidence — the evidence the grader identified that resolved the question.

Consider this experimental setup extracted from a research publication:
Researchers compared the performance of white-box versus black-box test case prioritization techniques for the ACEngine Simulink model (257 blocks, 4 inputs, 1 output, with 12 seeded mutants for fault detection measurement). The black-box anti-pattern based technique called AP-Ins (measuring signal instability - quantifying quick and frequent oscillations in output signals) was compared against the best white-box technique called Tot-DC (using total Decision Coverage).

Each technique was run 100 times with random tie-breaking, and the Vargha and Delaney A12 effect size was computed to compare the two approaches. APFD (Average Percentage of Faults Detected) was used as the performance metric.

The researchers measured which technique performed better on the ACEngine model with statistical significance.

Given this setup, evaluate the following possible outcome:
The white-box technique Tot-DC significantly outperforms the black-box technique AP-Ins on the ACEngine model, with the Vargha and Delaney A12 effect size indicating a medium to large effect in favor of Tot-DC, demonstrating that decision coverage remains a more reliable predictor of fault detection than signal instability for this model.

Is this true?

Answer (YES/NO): NO